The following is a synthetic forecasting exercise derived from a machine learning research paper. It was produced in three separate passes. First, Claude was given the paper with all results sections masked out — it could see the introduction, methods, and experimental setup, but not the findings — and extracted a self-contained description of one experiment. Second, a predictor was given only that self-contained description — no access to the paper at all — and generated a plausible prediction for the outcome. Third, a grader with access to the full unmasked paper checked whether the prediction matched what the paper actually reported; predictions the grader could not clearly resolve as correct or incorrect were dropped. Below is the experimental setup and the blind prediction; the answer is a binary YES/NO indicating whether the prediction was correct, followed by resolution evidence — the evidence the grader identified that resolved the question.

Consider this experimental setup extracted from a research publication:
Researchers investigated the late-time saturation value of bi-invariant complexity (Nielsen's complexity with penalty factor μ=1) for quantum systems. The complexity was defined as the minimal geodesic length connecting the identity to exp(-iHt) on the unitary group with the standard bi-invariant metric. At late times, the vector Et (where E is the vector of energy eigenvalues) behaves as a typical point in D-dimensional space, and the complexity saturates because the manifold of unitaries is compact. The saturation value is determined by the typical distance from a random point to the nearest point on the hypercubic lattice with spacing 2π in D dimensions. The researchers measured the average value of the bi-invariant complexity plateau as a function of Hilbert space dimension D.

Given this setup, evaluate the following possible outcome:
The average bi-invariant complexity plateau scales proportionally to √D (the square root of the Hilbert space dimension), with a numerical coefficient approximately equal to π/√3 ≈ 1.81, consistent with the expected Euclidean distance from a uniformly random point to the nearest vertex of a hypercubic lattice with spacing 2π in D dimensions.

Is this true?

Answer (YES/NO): YES